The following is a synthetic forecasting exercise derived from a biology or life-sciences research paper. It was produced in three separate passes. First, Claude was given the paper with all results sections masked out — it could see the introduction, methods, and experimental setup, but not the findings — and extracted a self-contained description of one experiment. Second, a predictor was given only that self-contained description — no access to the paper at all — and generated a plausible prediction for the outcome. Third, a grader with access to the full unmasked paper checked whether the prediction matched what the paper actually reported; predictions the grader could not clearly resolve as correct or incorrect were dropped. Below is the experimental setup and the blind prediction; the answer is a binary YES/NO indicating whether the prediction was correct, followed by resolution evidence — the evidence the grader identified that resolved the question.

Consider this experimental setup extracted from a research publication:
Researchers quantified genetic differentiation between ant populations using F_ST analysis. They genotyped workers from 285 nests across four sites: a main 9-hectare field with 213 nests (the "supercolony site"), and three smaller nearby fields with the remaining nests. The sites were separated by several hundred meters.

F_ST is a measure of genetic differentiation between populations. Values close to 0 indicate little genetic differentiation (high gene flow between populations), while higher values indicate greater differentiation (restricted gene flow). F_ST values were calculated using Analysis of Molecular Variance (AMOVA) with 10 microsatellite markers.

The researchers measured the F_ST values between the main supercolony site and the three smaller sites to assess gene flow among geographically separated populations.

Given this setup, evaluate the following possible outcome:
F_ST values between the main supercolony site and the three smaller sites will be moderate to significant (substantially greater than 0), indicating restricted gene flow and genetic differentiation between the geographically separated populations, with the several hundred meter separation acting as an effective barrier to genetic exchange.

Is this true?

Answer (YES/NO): NO